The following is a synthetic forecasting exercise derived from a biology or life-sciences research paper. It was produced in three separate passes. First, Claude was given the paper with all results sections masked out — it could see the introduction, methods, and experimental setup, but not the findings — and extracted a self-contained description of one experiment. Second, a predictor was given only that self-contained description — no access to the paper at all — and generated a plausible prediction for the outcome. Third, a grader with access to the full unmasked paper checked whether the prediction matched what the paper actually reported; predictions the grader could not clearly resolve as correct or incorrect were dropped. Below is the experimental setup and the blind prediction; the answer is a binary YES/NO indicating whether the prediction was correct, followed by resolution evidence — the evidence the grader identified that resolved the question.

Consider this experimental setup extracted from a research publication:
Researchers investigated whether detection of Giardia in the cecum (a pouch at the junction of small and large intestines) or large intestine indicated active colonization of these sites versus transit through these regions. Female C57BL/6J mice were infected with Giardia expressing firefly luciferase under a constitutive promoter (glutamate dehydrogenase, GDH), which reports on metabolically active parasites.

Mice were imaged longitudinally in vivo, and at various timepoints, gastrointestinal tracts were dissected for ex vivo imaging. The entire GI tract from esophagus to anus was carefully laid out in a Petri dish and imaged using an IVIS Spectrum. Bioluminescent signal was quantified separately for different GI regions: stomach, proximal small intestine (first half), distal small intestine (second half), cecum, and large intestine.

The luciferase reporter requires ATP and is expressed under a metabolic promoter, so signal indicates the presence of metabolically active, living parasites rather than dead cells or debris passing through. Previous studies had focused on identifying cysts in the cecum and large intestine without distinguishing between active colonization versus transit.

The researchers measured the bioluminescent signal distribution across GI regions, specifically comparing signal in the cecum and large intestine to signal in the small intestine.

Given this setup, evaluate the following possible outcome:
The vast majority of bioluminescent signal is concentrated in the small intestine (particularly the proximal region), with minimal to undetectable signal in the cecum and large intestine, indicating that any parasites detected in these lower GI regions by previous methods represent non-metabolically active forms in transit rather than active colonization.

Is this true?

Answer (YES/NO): YES